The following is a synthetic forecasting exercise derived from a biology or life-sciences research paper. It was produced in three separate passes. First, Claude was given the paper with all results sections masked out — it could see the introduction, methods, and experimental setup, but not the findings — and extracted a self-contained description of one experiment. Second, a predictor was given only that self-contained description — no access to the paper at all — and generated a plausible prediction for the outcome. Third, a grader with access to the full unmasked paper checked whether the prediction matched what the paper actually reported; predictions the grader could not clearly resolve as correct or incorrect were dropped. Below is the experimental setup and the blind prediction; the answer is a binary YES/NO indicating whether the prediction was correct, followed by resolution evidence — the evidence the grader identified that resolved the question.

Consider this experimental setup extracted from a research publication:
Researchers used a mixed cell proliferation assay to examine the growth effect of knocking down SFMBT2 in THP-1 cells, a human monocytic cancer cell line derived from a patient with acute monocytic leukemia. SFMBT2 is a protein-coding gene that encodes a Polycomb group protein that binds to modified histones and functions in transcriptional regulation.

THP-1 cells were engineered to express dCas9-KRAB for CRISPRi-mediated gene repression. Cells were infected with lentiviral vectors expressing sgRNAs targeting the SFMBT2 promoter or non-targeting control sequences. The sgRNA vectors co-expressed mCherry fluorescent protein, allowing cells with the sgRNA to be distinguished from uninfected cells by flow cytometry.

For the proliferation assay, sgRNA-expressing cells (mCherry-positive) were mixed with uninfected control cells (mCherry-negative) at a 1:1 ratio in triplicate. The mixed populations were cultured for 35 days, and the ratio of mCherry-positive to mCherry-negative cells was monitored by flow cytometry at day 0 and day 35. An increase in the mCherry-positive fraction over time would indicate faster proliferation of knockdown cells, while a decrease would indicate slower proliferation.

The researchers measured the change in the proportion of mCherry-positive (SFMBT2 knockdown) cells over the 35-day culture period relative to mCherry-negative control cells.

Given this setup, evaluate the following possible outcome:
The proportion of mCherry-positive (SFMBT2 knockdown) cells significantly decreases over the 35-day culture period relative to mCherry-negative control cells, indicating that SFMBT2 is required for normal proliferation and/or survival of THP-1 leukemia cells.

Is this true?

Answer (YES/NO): NO